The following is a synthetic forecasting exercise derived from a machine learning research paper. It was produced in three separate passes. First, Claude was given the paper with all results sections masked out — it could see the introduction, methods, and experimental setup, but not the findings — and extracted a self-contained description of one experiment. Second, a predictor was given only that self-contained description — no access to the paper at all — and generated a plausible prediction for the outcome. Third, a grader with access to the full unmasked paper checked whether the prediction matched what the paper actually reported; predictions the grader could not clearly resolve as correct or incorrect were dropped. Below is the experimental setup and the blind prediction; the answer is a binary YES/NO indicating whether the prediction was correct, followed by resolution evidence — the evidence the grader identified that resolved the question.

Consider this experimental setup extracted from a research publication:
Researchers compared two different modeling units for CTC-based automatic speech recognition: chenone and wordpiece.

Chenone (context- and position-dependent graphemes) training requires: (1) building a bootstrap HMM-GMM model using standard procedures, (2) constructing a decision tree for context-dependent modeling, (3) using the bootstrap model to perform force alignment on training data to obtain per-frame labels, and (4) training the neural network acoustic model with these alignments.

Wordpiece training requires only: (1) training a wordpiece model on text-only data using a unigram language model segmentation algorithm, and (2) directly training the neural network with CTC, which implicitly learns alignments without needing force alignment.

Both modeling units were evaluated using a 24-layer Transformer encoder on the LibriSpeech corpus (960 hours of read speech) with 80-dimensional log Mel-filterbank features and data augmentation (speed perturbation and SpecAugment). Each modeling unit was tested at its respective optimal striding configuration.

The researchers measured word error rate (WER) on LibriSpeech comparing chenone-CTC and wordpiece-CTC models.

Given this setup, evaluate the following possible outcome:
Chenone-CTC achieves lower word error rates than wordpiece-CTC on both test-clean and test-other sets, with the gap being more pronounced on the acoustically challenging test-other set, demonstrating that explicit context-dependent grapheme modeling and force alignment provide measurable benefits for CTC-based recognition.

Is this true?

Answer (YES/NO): NO